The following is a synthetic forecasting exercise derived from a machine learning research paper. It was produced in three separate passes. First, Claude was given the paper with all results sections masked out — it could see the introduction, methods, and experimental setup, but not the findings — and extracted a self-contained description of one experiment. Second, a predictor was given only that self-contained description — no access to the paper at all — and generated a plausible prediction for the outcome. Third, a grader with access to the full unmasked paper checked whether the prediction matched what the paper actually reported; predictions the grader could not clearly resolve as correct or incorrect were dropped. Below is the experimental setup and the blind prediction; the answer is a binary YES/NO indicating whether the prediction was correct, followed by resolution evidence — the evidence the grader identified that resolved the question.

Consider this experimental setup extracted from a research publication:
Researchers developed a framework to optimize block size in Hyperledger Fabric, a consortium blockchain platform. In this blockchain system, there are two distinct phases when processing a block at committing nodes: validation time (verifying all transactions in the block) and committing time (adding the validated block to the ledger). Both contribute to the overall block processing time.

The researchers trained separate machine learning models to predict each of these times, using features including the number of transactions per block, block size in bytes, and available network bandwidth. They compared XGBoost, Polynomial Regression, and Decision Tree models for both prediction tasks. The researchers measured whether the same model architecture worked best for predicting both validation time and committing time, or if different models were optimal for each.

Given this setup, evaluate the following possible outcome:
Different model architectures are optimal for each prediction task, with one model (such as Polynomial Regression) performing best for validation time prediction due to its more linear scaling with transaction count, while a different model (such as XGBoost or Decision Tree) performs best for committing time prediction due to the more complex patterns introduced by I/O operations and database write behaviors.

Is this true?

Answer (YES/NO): NO